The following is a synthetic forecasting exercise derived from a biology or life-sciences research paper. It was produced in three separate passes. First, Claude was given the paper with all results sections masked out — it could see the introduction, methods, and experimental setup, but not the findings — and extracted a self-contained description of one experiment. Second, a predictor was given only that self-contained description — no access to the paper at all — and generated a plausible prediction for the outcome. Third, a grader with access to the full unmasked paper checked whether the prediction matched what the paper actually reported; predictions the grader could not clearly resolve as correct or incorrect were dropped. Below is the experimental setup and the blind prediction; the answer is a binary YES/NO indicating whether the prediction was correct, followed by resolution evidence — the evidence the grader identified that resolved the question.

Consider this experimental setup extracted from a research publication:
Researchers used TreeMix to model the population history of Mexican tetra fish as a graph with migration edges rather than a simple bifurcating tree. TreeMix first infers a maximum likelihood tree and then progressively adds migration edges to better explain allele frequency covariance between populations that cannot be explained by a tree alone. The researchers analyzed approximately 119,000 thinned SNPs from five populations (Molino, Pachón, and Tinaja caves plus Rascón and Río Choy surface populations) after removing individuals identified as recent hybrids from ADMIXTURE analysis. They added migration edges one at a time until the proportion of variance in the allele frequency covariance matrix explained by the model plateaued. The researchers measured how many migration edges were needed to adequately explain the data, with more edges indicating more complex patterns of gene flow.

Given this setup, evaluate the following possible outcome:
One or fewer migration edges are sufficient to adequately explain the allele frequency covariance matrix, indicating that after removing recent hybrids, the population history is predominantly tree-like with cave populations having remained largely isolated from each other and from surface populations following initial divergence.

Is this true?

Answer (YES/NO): NO